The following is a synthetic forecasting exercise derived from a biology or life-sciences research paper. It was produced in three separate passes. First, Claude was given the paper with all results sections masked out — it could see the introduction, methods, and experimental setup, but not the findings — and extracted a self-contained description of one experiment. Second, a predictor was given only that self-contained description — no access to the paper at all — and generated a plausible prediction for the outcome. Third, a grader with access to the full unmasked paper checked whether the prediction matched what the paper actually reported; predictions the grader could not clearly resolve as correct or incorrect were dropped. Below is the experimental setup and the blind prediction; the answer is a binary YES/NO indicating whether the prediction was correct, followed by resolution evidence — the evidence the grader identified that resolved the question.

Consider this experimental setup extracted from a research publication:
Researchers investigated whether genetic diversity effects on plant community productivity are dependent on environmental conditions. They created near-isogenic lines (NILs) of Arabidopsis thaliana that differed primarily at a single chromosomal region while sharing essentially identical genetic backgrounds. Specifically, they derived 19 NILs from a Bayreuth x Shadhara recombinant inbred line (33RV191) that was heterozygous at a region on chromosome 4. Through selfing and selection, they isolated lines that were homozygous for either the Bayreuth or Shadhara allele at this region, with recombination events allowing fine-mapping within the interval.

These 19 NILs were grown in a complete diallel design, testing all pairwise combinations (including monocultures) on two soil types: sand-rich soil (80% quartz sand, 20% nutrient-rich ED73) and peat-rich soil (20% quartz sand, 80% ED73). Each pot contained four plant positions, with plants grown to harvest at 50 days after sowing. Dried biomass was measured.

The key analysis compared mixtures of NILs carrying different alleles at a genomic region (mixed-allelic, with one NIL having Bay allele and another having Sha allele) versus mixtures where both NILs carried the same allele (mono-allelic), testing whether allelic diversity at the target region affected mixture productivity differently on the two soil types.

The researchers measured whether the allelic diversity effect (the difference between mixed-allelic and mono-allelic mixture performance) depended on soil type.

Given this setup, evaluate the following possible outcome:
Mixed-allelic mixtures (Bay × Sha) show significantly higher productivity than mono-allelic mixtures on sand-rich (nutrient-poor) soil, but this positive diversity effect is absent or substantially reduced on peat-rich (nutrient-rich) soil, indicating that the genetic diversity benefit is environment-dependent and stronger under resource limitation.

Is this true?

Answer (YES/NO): YES